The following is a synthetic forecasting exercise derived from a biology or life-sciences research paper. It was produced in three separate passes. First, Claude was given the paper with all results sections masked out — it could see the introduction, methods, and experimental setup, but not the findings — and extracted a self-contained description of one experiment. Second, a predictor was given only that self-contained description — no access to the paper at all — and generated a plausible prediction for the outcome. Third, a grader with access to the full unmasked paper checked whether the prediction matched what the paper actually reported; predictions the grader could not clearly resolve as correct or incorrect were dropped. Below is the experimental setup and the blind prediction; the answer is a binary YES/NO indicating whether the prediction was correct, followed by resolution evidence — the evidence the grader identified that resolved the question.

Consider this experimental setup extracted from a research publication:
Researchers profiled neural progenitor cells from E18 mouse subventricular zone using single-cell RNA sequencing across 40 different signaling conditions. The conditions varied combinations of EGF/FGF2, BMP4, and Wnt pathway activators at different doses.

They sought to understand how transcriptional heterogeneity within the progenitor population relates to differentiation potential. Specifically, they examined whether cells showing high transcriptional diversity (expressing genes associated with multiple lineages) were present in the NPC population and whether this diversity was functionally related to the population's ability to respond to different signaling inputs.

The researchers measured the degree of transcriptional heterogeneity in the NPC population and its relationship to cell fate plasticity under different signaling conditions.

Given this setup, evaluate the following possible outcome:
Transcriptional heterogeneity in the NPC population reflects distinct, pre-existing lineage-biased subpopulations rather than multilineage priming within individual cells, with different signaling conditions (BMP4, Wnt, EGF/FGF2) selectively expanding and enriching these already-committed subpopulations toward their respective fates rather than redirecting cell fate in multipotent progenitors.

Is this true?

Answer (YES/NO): NO